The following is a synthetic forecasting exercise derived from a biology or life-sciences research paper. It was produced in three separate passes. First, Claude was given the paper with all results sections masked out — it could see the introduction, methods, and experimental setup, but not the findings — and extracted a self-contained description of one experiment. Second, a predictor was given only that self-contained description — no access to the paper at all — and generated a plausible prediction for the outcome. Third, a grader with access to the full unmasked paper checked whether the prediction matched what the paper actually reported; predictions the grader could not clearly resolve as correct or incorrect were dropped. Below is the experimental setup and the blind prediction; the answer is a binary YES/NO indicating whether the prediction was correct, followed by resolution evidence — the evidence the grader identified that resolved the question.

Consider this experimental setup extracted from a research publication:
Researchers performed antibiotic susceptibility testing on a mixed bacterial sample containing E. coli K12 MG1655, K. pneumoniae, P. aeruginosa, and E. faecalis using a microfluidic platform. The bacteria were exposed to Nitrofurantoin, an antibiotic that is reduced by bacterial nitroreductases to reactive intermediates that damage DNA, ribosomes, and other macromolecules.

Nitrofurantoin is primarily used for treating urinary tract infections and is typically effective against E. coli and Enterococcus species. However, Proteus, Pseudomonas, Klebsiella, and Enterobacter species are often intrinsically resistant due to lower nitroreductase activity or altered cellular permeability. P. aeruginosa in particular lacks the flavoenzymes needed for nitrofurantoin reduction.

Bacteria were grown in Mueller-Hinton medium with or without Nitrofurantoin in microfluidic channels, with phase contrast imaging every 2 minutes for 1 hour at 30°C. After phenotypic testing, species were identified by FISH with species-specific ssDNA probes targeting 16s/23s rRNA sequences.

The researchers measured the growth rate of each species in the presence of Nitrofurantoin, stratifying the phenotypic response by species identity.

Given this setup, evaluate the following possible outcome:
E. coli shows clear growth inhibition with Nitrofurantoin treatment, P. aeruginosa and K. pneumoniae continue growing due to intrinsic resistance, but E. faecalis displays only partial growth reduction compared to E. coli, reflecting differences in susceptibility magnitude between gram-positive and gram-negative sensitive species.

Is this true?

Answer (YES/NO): NO